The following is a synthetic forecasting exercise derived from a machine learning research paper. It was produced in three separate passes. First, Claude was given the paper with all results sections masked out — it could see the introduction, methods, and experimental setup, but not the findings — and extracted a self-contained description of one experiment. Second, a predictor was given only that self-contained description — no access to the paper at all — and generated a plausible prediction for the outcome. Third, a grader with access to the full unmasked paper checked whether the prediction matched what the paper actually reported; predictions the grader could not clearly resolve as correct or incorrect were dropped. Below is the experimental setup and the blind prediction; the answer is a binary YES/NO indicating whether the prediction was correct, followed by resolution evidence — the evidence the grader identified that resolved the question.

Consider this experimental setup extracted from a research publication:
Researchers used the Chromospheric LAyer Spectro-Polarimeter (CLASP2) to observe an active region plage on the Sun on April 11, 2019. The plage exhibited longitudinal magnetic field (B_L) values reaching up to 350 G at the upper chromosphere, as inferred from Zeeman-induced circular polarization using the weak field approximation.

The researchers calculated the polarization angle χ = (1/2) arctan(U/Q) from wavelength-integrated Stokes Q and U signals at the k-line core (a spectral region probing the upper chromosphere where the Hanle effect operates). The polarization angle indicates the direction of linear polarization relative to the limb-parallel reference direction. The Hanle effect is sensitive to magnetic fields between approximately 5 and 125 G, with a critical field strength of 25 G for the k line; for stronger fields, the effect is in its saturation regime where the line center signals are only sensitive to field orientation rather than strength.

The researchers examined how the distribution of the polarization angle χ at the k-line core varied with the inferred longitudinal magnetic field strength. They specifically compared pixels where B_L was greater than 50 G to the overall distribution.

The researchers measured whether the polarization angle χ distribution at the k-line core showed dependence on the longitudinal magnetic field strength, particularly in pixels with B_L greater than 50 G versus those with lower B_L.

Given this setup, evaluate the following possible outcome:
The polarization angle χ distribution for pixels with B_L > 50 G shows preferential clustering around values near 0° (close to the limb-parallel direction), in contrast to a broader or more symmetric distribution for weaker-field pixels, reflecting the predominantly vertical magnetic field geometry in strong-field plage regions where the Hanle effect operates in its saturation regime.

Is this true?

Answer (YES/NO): NO